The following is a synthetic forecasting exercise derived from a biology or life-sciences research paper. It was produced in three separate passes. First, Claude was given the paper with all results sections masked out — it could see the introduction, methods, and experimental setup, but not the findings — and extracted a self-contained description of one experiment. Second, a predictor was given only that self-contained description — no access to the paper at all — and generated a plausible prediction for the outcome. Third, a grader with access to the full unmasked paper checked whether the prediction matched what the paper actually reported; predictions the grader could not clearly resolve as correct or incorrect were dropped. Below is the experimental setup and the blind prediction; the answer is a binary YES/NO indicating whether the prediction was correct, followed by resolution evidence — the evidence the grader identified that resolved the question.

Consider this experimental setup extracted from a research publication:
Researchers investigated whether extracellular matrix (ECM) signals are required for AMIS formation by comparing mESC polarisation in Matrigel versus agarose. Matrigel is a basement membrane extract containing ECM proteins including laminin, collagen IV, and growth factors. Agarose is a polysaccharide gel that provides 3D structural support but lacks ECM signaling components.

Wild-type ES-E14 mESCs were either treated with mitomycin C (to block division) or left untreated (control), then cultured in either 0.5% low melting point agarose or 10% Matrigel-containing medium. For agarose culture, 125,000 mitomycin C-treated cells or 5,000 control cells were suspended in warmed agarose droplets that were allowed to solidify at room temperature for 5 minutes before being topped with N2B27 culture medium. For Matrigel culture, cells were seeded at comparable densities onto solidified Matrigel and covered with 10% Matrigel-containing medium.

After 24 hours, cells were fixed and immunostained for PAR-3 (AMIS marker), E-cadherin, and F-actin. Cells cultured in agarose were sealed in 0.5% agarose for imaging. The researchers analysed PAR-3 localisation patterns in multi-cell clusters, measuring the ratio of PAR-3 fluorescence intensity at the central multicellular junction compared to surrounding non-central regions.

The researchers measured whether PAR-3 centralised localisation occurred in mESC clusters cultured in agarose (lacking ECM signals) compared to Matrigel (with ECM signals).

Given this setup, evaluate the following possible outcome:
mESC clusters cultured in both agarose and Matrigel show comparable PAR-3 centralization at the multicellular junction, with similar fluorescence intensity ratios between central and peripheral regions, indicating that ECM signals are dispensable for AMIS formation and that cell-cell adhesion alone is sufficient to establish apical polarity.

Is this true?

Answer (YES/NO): YES